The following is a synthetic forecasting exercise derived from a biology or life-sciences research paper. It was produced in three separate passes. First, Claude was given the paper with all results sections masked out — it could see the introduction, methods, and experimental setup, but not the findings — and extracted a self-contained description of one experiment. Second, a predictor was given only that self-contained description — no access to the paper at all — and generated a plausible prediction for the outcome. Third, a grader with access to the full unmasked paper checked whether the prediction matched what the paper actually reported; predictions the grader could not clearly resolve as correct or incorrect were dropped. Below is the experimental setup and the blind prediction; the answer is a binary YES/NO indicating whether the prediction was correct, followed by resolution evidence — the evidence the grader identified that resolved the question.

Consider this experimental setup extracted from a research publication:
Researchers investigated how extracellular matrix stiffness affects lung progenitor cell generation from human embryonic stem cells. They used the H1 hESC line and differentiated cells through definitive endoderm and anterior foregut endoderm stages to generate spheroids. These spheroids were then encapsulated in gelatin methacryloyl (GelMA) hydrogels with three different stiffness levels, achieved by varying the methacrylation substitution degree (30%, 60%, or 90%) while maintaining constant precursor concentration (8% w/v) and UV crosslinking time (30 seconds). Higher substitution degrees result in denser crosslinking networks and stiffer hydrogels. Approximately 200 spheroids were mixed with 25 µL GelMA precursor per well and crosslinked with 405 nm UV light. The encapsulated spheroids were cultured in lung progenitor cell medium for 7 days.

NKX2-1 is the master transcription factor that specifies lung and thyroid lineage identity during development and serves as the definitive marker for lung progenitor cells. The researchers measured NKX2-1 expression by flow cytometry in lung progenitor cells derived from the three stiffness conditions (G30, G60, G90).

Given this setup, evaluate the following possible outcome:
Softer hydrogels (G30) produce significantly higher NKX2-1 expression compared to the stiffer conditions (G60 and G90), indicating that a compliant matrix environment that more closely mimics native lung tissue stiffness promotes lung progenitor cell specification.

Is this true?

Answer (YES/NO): NO